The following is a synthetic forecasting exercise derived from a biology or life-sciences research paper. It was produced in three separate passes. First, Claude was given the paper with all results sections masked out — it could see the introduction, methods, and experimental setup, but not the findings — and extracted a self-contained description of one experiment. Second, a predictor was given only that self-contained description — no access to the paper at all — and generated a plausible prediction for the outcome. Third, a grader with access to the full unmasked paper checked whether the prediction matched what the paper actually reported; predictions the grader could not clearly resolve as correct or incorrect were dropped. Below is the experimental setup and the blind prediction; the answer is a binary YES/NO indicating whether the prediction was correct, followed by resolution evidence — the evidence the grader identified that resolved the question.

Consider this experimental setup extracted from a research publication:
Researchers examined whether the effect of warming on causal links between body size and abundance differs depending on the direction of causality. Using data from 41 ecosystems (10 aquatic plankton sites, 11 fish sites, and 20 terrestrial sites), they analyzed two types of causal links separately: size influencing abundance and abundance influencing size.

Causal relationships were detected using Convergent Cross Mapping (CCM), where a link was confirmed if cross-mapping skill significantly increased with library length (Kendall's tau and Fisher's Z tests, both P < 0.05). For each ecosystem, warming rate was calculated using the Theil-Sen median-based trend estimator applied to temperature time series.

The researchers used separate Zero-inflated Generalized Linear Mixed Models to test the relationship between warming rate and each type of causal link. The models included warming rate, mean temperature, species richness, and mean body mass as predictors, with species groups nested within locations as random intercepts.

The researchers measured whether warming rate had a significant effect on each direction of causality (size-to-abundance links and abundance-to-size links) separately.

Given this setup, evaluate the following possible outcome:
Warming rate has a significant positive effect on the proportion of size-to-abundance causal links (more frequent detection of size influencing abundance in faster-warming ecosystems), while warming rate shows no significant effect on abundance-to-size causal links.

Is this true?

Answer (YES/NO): NO